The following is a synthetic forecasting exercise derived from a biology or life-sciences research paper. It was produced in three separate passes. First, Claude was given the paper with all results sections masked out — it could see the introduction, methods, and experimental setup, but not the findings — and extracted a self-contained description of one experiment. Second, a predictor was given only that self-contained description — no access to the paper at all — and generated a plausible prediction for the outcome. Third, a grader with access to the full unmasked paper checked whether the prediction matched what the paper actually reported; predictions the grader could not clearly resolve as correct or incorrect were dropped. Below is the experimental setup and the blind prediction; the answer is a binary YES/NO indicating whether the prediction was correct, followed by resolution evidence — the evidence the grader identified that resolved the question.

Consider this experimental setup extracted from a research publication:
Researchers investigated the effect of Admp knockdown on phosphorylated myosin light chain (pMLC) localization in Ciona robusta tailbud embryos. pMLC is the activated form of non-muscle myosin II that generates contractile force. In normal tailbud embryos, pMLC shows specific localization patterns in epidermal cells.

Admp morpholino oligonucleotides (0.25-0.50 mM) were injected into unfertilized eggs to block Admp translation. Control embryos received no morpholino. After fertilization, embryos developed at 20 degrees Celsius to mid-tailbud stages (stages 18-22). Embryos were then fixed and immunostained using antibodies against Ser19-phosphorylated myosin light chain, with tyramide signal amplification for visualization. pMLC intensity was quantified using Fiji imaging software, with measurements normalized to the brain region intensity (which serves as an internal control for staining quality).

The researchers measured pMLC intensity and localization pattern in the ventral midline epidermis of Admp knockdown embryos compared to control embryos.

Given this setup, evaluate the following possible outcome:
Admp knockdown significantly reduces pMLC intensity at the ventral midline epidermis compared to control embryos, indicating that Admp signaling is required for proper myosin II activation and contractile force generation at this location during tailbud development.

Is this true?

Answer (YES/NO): NO